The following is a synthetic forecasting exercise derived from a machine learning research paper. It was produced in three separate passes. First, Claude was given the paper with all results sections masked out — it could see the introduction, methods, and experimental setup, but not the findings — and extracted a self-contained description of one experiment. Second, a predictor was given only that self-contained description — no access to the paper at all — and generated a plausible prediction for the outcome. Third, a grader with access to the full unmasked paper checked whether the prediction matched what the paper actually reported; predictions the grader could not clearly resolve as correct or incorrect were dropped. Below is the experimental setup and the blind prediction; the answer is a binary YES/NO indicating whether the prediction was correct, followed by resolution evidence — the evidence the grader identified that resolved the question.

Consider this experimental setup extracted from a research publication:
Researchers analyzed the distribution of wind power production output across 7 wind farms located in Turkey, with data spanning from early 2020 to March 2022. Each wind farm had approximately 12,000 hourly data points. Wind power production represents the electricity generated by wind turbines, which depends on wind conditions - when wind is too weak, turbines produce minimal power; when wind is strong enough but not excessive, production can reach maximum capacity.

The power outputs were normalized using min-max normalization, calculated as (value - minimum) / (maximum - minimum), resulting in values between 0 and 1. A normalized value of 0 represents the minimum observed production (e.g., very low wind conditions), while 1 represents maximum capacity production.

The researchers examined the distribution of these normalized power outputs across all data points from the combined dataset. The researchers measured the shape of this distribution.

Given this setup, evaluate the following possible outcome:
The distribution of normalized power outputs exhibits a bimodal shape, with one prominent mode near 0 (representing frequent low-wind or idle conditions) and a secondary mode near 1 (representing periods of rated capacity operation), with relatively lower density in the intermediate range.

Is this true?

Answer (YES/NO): NO